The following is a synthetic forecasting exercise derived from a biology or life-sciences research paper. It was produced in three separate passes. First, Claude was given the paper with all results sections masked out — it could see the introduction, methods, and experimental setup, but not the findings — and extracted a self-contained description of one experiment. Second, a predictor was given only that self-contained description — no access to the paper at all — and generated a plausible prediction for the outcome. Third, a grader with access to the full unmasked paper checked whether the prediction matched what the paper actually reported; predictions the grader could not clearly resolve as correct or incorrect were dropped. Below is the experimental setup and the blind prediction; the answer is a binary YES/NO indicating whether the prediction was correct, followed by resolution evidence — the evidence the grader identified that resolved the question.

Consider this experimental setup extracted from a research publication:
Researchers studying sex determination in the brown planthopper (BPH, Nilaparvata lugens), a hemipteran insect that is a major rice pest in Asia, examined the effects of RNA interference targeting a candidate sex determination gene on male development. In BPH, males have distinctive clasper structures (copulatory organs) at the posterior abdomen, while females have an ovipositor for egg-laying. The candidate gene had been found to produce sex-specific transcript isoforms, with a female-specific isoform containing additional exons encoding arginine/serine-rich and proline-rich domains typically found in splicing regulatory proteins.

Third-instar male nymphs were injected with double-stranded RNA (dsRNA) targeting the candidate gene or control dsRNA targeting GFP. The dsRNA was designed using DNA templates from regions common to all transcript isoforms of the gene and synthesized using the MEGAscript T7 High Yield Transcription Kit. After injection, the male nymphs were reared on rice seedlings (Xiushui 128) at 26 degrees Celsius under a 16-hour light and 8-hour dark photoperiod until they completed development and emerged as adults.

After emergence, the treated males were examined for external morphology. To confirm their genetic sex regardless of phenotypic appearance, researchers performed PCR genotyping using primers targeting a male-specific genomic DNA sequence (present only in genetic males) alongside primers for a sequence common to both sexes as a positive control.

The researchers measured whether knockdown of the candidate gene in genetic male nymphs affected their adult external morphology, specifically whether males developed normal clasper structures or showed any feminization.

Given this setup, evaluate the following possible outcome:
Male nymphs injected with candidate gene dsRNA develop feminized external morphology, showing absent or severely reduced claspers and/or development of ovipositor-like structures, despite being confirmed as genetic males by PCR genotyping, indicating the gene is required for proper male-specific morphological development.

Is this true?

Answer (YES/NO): NO